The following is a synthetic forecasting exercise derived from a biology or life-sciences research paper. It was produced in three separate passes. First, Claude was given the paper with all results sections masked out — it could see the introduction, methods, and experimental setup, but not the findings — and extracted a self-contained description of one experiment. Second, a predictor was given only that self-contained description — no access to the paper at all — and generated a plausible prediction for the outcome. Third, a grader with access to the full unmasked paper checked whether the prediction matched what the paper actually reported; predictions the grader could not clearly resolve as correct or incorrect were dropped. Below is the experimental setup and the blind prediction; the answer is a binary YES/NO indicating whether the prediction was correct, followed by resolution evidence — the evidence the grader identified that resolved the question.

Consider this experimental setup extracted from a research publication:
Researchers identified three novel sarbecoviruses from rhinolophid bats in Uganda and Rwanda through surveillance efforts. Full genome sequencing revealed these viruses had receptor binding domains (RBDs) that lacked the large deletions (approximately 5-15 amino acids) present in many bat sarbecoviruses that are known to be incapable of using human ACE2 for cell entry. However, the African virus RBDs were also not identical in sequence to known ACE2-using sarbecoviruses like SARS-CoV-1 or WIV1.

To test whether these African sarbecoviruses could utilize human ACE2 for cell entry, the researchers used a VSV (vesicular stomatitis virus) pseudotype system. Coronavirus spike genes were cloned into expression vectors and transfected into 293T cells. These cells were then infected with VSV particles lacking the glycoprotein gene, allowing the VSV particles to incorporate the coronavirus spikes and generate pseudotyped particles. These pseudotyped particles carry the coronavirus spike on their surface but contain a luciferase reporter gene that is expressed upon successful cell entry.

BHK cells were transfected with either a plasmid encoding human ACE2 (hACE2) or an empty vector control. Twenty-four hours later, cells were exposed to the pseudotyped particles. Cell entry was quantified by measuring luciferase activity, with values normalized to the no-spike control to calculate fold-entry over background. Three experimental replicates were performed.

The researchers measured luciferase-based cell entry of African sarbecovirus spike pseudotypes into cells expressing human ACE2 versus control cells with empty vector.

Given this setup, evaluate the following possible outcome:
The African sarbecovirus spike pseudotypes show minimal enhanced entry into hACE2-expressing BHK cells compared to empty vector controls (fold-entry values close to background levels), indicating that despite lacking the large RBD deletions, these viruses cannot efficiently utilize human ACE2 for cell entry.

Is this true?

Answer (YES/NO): YES